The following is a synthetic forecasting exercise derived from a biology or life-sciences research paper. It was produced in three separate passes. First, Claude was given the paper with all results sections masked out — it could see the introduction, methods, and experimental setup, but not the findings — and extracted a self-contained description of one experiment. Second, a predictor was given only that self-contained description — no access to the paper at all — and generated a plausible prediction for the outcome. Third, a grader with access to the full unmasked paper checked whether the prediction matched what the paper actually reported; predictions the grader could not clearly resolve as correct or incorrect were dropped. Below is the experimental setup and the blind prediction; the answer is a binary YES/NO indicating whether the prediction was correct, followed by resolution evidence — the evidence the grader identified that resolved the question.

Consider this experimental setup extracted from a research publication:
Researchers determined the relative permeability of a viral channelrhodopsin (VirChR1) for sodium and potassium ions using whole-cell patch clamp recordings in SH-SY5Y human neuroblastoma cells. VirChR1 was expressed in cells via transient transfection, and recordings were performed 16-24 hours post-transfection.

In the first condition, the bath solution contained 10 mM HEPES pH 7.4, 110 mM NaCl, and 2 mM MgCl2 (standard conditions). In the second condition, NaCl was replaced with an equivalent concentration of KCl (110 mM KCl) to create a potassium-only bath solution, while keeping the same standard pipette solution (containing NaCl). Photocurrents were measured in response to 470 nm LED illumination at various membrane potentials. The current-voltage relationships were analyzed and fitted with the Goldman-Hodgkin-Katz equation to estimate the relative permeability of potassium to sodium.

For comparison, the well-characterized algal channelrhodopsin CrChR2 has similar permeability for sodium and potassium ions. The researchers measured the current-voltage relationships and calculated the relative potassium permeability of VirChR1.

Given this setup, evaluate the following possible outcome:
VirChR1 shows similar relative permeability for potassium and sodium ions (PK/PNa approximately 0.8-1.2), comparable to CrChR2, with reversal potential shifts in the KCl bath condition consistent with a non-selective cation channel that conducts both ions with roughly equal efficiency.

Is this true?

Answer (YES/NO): NO